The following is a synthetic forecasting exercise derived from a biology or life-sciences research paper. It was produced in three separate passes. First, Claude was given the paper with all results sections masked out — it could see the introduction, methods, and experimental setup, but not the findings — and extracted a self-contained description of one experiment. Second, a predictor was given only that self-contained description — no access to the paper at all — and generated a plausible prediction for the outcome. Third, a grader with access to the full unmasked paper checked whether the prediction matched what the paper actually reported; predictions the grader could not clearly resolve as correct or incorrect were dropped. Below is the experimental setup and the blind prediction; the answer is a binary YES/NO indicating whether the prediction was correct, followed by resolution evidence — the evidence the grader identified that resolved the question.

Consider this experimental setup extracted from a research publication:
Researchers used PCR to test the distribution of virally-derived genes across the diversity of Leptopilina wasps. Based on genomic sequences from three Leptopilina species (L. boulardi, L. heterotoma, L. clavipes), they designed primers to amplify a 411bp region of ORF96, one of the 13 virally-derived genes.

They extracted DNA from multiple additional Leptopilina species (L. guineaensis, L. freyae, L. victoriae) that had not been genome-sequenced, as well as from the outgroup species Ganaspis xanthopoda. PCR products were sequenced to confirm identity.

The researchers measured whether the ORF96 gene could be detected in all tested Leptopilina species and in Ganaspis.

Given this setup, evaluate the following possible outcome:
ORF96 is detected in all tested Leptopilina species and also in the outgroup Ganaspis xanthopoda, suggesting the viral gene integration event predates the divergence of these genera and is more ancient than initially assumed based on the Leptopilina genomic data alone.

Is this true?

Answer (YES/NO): NO